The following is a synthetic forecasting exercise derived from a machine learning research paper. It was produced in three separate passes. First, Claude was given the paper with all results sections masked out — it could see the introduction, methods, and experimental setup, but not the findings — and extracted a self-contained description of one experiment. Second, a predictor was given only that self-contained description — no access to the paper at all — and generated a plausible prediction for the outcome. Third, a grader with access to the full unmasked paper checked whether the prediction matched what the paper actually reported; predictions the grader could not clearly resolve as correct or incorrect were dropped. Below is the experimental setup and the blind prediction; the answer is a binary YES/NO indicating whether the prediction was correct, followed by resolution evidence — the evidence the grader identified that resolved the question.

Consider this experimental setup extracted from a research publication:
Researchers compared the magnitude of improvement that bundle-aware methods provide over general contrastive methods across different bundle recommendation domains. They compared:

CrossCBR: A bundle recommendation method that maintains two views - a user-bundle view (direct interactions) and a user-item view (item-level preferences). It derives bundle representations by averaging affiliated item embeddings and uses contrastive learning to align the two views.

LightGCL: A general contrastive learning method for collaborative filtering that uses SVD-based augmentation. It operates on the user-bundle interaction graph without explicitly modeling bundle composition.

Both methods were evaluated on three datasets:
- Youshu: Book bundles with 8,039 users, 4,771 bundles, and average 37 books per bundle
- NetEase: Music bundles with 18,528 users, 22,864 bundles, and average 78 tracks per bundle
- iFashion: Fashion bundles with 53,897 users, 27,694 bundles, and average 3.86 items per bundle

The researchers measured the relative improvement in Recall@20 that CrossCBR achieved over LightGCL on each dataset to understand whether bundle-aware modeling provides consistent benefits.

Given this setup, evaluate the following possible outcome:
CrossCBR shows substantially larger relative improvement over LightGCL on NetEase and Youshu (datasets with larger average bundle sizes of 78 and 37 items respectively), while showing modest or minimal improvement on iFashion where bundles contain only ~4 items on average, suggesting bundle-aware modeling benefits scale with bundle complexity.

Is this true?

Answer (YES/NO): NO